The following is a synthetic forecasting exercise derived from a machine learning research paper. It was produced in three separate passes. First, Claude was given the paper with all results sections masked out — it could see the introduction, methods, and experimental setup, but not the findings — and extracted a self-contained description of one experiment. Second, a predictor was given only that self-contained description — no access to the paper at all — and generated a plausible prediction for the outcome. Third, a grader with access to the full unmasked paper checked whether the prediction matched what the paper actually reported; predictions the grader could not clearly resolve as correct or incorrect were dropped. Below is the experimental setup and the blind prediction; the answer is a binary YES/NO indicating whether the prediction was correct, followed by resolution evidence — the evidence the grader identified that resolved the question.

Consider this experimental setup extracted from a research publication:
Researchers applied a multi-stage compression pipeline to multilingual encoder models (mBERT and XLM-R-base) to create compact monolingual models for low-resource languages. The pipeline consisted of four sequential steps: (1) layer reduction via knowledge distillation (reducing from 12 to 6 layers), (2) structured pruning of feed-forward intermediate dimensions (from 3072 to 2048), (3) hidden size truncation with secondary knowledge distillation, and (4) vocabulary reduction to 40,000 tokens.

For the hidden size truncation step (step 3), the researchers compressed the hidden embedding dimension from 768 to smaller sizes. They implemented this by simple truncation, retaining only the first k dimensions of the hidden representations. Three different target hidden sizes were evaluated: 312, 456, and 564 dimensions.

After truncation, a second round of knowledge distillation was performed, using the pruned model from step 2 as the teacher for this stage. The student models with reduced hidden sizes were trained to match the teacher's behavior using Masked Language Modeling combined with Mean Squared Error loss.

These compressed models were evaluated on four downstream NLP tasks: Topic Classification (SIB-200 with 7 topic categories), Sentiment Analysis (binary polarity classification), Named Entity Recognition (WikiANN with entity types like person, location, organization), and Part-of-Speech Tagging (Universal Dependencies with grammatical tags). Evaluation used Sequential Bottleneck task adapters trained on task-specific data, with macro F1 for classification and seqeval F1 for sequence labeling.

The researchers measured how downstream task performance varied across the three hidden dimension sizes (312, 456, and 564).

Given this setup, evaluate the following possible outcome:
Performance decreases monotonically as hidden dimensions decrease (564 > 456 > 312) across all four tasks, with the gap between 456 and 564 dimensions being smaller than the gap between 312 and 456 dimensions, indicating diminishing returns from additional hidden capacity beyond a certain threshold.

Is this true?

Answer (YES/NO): NO